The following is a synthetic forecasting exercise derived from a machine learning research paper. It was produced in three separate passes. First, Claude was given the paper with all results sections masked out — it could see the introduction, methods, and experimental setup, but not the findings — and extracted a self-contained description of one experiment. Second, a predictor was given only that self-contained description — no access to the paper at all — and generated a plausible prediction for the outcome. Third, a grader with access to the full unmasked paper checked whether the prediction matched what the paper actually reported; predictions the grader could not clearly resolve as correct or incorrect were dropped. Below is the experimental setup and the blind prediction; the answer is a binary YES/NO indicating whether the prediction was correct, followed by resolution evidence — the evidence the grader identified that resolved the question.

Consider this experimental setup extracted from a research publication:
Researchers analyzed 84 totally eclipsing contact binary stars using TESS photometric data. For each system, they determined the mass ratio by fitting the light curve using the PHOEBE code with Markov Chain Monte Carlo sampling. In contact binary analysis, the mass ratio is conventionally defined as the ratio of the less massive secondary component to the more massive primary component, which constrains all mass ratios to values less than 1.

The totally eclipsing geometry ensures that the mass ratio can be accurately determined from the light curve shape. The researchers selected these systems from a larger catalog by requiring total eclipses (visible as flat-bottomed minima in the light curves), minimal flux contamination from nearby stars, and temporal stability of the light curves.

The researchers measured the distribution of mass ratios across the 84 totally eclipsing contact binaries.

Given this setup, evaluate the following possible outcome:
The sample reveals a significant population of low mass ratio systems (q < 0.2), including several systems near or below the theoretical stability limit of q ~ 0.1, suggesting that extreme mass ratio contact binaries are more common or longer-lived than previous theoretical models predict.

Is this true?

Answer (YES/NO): NO